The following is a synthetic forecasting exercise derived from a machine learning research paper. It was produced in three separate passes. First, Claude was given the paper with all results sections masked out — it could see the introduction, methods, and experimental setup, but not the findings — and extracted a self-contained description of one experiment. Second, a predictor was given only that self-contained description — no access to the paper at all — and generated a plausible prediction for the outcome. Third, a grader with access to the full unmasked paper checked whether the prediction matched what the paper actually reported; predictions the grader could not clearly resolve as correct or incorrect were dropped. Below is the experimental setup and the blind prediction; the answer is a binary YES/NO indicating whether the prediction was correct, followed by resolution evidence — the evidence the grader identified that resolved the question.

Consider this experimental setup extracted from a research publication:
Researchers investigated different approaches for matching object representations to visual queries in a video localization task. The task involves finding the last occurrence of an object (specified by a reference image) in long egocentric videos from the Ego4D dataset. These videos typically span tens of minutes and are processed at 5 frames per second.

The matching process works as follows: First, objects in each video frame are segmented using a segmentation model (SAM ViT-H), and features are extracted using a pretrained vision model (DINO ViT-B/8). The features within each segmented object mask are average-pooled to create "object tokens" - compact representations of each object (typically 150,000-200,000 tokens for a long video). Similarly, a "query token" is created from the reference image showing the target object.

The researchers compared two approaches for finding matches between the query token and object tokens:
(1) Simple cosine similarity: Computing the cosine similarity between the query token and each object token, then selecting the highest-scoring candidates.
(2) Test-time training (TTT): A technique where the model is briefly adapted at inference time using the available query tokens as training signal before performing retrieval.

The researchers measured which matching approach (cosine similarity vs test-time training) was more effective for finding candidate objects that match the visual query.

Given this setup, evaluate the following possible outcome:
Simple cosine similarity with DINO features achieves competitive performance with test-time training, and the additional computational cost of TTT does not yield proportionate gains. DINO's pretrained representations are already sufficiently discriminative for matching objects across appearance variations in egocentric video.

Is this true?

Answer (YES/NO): NO